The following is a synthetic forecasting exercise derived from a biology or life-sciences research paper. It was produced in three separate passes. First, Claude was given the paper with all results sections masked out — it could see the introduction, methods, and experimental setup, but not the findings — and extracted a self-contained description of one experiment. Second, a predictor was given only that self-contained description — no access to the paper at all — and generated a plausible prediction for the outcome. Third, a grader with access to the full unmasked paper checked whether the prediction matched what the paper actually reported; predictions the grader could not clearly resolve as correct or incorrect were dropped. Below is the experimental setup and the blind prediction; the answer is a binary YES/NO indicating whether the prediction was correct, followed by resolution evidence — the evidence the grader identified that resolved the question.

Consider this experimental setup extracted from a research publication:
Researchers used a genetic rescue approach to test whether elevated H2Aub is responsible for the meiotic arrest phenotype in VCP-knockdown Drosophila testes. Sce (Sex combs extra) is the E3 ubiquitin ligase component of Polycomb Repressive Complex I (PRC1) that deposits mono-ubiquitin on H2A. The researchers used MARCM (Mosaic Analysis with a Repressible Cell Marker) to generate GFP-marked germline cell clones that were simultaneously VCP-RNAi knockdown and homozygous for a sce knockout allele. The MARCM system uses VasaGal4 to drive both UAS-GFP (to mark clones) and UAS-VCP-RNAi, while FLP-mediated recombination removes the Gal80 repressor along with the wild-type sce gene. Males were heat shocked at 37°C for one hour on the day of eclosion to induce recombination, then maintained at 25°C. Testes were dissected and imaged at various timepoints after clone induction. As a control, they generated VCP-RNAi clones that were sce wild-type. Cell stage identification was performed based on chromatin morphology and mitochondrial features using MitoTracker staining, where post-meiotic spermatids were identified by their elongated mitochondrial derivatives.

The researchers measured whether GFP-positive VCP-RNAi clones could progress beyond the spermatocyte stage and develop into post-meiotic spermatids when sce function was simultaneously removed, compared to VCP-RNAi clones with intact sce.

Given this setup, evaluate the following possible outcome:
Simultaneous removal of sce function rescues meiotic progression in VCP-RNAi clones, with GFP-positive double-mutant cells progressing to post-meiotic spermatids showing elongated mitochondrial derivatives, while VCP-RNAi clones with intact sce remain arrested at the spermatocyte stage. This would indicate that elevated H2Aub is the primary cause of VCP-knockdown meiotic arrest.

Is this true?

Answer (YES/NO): NO